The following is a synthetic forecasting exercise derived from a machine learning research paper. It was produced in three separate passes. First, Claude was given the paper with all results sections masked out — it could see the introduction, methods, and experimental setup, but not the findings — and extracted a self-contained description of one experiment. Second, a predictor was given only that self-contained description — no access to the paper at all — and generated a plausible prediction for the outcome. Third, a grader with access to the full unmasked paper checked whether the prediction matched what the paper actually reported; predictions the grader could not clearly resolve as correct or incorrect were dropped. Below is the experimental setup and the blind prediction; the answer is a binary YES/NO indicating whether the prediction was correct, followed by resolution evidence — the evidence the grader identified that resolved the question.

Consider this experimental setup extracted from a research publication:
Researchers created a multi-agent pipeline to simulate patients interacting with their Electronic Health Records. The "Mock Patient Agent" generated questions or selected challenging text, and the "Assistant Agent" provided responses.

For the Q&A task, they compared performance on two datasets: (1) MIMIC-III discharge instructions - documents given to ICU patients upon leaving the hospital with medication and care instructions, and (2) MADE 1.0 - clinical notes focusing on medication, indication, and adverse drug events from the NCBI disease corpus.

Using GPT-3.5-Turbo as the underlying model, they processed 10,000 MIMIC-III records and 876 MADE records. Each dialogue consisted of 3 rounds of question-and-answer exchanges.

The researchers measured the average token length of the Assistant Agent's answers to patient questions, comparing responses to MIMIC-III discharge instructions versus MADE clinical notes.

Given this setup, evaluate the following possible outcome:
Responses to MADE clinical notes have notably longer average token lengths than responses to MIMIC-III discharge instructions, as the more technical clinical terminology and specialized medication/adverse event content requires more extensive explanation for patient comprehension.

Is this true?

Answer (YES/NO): YES